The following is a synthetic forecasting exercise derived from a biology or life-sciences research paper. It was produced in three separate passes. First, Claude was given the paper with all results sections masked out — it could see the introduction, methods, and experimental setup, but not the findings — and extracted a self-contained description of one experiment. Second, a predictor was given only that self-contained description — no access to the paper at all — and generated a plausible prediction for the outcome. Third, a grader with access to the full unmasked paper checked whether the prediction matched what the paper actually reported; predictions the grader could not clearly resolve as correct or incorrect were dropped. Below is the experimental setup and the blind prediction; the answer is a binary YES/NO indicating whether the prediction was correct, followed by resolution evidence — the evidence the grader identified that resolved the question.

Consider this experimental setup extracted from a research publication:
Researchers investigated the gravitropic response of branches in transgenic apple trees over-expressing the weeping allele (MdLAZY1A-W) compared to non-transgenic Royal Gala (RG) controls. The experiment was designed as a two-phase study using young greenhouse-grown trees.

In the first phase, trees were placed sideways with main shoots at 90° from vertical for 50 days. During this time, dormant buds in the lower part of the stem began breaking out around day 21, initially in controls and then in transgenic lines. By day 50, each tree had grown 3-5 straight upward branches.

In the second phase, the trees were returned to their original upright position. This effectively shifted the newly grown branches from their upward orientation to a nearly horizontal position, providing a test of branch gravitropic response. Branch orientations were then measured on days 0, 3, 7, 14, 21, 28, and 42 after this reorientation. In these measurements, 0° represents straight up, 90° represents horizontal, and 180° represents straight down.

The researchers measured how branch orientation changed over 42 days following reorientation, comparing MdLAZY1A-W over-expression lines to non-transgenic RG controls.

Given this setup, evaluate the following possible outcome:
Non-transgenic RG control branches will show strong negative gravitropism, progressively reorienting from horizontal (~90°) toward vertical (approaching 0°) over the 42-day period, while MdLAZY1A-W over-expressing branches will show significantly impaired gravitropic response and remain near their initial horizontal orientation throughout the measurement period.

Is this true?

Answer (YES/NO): YES